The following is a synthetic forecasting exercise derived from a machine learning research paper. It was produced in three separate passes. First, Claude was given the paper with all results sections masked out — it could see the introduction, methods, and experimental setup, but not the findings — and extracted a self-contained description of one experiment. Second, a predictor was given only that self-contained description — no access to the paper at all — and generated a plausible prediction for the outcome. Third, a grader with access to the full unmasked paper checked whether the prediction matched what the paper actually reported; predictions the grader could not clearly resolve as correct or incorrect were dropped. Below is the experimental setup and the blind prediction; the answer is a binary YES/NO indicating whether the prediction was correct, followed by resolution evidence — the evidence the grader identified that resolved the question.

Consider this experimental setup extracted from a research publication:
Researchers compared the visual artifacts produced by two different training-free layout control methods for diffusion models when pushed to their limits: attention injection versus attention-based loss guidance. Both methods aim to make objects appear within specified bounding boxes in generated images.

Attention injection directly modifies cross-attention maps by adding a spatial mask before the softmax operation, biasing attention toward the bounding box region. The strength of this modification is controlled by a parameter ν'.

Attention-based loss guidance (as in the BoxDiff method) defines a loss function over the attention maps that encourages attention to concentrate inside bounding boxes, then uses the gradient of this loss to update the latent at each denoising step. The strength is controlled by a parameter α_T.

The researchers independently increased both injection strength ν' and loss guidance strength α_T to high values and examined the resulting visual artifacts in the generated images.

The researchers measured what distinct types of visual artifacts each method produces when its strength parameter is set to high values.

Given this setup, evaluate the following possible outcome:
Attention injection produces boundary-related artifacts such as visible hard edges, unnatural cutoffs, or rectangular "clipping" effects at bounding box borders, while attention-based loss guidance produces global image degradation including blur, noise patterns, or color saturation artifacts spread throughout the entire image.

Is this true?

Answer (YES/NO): NO